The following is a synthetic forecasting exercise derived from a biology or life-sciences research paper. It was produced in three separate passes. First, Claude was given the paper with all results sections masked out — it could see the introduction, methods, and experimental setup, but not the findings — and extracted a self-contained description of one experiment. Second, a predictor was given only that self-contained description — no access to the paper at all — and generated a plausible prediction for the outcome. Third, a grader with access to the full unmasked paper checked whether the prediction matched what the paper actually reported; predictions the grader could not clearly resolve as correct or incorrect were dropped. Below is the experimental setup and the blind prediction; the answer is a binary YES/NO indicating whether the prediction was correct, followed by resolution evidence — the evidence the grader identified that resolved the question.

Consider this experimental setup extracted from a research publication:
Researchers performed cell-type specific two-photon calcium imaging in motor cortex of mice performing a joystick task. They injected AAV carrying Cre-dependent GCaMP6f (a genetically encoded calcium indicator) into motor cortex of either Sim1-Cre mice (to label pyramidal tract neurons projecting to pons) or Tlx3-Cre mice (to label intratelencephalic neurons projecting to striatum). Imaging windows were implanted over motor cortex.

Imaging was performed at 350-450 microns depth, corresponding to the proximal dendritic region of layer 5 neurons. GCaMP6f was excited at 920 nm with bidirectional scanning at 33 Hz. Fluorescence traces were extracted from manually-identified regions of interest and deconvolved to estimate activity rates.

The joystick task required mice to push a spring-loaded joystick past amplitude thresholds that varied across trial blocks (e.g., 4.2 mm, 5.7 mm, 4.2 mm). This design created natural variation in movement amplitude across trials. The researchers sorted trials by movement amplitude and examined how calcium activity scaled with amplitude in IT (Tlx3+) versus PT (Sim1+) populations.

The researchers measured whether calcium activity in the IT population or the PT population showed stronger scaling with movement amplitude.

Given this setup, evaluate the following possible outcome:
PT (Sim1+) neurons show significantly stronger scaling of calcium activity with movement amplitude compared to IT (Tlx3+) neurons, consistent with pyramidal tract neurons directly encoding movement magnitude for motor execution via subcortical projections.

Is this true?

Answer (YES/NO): NO